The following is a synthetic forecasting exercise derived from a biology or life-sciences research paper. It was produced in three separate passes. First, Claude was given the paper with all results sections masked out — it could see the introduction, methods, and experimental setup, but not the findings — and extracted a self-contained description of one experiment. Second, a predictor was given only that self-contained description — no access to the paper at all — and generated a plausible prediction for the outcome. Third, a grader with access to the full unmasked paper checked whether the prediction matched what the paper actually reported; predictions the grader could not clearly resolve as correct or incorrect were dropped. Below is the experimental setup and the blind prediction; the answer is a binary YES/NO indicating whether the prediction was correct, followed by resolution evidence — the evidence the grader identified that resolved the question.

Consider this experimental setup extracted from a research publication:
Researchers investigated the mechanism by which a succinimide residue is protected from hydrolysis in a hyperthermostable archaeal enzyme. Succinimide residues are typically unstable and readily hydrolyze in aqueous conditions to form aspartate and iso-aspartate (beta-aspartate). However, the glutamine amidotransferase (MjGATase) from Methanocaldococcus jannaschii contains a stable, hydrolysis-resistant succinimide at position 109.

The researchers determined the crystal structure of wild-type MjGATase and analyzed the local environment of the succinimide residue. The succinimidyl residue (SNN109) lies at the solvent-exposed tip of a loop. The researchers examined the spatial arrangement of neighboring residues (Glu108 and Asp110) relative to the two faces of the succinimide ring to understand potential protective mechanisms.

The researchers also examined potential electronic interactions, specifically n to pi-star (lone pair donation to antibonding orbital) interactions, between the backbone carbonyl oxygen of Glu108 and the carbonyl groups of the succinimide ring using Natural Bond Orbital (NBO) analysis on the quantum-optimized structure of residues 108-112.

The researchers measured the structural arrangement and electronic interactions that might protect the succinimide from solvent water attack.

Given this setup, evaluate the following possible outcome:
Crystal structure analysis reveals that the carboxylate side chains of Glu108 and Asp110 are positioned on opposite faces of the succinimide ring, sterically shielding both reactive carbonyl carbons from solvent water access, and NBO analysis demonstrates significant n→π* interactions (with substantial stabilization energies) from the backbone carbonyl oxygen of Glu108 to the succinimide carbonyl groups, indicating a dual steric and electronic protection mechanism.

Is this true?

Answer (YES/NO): NO